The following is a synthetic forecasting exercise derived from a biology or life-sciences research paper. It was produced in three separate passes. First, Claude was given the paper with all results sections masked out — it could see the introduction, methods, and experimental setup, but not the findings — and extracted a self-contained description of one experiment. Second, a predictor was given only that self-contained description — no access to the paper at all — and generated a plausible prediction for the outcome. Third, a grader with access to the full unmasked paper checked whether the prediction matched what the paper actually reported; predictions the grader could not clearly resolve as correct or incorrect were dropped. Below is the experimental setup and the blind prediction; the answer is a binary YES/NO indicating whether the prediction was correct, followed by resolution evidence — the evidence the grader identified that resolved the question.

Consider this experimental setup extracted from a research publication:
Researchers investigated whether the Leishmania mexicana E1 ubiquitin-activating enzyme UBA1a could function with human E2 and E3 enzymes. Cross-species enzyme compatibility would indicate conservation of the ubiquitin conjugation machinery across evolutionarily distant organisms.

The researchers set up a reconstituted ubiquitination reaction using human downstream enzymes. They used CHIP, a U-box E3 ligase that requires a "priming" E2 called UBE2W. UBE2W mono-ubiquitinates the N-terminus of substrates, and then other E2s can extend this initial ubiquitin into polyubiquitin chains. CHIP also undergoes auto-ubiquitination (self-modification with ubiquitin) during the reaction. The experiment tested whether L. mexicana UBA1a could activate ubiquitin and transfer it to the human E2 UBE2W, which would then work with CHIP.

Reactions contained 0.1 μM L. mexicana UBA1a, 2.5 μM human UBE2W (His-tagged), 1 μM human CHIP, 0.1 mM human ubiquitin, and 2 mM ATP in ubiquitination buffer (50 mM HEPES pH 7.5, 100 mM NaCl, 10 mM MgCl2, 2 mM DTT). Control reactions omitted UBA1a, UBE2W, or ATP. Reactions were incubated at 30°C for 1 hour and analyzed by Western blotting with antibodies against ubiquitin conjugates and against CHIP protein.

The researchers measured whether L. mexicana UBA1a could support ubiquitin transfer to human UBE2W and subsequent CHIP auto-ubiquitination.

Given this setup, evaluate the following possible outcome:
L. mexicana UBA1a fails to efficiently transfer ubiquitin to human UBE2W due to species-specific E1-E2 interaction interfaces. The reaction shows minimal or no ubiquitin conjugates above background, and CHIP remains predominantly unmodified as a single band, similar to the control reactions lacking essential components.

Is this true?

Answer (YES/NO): NO